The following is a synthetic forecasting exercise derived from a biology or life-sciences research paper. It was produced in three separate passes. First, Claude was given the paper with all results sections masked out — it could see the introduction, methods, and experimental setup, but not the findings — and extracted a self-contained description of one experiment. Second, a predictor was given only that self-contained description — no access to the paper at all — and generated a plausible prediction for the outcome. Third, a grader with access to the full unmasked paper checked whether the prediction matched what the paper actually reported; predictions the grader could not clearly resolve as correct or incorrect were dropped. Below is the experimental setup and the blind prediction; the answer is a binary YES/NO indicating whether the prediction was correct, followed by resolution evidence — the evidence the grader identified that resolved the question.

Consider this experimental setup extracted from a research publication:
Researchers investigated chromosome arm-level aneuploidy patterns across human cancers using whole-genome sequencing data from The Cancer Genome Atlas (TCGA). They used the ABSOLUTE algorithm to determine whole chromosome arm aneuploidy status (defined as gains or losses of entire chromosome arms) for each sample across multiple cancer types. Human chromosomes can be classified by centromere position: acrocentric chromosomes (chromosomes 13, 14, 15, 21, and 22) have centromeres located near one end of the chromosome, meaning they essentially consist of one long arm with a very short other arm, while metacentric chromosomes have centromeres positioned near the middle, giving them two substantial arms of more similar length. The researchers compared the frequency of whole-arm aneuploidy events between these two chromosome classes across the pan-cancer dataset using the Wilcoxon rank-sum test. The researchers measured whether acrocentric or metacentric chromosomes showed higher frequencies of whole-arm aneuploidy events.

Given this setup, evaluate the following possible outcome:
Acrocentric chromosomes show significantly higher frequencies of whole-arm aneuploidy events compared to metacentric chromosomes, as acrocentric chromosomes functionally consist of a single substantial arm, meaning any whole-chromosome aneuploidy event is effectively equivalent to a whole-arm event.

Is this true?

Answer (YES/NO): NO